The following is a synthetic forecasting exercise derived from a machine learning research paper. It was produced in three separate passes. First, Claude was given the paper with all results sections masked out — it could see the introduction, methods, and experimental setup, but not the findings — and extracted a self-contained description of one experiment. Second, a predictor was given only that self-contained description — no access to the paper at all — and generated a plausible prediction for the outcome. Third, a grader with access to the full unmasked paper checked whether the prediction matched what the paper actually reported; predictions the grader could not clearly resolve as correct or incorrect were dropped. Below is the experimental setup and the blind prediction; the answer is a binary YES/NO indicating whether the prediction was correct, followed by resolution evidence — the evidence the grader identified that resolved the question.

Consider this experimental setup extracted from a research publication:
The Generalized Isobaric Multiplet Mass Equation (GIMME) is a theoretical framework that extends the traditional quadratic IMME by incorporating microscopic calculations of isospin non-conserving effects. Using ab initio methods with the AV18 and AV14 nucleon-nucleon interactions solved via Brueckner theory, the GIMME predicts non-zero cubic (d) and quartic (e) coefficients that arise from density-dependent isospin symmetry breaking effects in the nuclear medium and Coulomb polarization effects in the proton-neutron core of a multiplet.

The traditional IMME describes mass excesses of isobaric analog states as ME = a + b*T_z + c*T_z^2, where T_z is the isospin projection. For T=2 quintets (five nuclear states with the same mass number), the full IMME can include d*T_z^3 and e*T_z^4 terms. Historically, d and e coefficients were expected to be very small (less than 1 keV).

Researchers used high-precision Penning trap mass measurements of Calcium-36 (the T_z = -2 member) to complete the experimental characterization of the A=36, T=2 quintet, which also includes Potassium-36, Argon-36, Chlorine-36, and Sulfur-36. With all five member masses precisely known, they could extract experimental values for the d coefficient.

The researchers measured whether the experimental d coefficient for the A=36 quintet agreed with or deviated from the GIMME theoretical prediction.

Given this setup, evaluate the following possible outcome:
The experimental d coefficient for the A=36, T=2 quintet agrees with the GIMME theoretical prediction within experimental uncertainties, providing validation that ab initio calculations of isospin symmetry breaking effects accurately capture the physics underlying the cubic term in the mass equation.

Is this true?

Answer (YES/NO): NO